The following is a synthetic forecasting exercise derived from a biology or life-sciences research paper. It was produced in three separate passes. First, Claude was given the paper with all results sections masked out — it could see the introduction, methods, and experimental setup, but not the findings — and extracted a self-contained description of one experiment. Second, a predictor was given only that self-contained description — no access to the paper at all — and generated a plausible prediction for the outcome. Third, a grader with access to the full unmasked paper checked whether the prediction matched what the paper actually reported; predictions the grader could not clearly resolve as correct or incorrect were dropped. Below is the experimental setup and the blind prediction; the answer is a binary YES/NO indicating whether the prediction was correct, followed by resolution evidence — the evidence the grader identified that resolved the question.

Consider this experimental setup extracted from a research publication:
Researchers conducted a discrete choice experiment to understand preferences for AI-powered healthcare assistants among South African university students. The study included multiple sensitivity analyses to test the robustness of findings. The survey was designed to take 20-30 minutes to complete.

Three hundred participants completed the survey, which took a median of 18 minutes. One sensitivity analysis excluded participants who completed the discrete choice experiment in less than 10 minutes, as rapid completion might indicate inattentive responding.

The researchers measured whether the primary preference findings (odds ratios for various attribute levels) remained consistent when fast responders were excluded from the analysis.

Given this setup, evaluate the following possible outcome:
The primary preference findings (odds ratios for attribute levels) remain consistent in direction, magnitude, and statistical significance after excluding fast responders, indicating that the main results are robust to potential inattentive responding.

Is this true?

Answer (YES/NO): YES